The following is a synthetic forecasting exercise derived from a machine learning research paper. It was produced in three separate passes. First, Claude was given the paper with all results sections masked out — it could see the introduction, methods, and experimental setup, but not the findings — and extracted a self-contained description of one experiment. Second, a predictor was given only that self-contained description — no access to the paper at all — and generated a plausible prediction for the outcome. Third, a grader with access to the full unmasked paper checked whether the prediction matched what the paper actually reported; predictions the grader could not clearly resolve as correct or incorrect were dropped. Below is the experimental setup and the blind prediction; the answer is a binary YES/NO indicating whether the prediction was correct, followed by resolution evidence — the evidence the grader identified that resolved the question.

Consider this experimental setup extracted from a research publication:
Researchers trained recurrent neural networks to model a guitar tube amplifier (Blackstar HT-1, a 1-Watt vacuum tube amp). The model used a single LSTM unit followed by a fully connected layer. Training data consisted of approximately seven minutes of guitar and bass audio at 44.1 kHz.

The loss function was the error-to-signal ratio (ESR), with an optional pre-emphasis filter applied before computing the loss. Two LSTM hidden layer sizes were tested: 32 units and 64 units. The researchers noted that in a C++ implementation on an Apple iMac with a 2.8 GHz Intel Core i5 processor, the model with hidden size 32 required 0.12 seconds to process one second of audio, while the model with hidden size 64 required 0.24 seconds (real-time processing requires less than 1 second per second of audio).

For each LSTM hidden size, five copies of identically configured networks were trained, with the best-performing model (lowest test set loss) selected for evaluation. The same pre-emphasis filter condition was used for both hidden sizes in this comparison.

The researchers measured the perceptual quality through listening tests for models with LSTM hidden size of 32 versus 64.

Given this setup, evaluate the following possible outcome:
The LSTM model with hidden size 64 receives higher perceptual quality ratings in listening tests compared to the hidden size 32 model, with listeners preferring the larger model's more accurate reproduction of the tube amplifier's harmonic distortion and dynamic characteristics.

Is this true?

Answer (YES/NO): YES